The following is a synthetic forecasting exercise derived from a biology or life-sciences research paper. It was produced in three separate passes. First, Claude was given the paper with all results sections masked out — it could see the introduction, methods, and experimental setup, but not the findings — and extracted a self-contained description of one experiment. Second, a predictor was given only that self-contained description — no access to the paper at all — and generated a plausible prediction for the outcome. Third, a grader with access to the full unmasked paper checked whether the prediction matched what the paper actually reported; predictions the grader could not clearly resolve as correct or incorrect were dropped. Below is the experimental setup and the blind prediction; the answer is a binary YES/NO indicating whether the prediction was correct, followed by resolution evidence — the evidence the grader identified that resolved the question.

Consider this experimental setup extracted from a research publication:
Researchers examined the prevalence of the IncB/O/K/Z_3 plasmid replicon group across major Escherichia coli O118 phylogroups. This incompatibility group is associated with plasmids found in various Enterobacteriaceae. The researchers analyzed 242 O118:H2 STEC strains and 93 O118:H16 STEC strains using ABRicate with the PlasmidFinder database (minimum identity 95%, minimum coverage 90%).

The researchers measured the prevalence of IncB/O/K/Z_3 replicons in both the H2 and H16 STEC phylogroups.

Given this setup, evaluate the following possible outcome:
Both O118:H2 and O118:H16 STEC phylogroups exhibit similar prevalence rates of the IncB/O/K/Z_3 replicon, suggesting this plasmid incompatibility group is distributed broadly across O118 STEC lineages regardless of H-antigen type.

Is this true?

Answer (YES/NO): YES